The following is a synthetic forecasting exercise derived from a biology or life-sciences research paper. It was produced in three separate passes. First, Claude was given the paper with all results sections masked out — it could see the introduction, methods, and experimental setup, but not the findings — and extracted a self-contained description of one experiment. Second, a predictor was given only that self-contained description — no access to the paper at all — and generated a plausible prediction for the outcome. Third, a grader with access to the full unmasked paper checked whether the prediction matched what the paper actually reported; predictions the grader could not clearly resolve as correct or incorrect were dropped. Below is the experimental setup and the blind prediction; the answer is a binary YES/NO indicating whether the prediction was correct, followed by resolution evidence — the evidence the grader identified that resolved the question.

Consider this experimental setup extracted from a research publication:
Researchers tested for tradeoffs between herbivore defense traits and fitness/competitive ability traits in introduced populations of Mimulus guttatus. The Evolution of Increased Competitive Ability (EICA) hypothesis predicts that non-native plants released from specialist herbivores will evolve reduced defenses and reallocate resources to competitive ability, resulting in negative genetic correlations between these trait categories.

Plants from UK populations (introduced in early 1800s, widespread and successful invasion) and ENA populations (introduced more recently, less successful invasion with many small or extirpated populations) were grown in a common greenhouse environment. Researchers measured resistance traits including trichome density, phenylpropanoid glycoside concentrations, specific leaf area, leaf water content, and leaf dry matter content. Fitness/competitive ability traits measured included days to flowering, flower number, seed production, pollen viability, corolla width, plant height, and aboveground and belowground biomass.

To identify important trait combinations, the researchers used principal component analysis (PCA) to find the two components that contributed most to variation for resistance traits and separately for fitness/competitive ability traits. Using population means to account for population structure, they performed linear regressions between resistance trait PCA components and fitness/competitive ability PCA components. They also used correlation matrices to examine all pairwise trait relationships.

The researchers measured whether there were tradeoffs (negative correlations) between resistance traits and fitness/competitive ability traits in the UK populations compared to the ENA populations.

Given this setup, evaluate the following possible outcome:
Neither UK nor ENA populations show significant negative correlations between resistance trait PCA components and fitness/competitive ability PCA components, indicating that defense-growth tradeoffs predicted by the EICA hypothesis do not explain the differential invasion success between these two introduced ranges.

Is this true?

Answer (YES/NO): NO